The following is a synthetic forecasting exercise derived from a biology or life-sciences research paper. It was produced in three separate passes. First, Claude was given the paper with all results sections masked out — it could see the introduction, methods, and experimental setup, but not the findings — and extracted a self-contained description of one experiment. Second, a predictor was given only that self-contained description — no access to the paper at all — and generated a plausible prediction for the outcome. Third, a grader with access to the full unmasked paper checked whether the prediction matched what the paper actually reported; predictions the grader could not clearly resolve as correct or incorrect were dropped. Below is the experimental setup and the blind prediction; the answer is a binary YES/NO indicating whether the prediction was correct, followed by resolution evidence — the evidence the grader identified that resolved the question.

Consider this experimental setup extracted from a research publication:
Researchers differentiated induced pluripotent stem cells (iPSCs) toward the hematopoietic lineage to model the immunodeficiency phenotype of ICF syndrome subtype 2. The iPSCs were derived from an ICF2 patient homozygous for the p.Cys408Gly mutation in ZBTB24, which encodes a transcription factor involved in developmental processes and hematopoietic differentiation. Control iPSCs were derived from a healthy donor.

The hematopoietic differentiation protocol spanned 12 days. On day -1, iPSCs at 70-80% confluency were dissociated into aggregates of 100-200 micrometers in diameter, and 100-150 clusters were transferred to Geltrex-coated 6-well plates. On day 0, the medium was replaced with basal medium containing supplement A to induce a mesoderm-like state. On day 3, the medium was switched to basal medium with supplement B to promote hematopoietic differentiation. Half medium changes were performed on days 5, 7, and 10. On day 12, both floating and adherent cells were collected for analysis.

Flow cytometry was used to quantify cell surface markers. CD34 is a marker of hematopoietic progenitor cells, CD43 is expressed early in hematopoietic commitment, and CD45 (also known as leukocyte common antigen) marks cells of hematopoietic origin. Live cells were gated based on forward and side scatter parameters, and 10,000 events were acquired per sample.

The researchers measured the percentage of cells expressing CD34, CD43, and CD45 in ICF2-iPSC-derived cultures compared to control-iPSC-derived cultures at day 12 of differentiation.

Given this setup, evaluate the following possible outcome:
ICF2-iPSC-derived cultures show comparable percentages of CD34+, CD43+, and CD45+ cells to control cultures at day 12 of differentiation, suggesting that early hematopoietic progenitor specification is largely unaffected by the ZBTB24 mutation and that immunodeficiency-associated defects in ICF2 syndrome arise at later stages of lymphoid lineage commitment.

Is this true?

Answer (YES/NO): NO